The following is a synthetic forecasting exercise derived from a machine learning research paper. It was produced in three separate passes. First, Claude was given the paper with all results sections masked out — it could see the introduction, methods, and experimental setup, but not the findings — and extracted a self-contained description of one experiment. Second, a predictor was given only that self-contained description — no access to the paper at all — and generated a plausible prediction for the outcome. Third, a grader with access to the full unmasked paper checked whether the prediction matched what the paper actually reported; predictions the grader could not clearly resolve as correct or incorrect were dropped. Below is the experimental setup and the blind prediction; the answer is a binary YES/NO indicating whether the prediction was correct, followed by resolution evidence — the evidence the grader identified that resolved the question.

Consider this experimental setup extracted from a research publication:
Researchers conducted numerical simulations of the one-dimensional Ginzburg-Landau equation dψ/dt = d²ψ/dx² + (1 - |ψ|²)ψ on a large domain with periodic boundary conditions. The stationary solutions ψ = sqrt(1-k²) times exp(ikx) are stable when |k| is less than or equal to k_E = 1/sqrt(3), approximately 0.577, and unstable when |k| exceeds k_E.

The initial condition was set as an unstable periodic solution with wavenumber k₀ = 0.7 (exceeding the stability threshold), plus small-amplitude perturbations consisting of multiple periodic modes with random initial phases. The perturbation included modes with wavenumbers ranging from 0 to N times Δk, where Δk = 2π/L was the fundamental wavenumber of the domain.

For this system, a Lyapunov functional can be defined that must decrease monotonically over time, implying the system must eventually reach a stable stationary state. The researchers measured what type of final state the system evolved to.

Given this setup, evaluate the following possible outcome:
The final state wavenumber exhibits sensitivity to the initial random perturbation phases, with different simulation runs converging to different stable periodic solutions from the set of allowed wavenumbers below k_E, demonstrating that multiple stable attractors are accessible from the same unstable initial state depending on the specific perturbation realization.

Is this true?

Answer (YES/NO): YES